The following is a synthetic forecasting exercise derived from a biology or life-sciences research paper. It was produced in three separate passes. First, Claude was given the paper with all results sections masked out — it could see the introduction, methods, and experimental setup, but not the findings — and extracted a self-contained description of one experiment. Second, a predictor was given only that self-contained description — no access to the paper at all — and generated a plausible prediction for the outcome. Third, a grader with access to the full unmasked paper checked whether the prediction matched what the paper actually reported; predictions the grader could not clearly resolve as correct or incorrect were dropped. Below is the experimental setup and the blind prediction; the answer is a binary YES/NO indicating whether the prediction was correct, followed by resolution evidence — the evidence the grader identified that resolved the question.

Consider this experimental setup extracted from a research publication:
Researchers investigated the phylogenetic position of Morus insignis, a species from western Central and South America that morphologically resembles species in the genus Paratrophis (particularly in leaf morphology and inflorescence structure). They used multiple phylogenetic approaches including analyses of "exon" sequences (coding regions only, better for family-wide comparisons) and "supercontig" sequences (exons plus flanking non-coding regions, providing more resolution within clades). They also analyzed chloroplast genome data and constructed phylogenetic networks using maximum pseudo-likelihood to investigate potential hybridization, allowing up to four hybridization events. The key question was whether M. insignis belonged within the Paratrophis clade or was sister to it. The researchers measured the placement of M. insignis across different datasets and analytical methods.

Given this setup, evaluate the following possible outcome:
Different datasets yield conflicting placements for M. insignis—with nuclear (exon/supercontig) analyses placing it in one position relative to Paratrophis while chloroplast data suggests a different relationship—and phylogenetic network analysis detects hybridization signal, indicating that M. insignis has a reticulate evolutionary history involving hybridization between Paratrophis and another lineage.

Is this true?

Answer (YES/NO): NO